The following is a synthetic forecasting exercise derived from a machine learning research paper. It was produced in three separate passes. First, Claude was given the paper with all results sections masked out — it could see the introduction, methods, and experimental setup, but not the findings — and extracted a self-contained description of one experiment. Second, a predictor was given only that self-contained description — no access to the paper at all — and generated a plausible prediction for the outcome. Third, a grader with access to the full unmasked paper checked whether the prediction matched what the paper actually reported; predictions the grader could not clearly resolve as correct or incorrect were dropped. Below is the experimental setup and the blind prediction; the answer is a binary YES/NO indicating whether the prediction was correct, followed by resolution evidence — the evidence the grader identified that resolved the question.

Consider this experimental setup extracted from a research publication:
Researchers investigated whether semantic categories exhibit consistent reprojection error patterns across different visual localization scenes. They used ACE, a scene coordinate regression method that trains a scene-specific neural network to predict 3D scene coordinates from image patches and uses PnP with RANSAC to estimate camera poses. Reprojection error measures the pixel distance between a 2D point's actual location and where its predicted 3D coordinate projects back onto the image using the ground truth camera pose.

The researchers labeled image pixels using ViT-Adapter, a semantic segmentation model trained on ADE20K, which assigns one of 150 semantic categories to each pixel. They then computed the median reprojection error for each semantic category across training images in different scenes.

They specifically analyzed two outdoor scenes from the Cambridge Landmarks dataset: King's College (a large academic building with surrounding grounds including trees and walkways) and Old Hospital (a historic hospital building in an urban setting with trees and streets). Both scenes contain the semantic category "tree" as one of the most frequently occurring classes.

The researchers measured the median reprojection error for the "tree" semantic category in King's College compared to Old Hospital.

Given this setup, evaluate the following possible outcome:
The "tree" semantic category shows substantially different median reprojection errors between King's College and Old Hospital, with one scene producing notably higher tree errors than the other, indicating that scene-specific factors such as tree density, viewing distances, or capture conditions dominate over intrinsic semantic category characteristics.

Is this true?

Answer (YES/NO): YES